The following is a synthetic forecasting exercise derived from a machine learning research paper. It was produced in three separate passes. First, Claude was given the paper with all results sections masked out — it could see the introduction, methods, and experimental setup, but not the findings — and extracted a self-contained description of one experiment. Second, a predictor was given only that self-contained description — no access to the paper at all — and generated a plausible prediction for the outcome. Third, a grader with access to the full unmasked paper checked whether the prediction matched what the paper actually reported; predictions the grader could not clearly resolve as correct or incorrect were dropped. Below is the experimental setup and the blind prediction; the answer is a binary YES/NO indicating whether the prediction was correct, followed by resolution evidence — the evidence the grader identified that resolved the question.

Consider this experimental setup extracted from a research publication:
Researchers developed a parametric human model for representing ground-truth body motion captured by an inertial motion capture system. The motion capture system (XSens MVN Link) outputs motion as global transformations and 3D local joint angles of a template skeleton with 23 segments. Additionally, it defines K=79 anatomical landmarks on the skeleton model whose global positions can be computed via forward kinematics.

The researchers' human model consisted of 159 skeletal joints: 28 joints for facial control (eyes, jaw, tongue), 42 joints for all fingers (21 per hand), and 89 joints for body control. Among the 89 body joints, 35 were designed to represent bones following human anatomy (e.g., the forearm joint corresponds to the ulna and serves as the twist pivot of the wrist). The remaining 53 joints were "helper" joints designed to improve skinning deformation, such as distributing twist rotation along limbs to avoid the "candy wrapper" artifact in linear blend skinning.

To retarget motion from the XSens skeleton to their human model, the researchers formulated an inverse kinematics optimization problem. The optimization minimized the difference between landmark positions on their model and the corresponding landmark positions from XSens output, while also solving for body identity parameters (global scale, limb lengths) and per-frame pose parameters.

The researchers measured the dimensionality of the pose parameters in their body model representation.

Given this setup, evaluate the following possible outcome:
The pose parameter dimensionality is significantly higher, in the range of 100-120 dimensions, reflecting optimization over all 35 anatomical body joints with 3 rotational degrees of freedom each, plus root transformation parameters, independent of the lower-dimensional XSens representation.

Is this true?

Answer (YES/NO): NO